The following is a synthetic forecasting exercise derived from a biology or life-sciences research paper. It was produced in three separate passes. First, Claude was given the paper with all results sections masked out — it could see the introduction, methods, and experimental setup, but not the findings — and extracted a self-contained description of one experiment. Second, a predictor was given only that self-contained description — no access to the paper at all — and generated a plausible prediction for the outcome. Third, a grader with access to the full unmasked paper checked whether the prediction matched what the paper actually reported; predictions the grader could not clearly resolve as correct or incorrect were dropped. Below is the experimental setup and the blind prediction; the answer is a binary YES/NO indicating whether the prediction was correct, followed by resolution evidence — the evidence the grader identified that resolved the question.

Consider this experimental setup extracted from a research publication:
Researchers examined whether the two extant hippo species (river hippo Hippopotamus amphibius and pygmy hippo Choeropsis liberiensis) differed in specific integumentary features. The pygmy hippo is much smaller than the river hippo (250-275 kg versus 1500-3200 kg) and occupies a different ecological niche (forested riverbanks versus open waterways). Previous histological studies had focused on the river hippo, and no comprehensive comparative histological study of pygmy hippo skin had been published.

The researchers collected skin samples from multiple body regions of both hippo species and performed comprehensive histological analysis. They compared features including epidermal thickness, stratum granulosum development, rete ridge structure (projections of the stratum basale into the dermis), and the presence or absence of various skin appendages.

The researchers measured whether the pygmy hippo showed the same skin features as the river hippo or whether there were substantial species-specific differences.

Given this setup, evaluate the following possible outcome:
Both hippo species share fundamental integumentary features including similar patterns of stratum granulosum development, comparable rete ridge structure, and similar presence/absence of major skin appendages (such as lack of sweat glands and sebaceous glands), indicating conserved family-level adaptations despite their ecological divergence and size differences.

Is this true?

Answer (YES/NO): NO